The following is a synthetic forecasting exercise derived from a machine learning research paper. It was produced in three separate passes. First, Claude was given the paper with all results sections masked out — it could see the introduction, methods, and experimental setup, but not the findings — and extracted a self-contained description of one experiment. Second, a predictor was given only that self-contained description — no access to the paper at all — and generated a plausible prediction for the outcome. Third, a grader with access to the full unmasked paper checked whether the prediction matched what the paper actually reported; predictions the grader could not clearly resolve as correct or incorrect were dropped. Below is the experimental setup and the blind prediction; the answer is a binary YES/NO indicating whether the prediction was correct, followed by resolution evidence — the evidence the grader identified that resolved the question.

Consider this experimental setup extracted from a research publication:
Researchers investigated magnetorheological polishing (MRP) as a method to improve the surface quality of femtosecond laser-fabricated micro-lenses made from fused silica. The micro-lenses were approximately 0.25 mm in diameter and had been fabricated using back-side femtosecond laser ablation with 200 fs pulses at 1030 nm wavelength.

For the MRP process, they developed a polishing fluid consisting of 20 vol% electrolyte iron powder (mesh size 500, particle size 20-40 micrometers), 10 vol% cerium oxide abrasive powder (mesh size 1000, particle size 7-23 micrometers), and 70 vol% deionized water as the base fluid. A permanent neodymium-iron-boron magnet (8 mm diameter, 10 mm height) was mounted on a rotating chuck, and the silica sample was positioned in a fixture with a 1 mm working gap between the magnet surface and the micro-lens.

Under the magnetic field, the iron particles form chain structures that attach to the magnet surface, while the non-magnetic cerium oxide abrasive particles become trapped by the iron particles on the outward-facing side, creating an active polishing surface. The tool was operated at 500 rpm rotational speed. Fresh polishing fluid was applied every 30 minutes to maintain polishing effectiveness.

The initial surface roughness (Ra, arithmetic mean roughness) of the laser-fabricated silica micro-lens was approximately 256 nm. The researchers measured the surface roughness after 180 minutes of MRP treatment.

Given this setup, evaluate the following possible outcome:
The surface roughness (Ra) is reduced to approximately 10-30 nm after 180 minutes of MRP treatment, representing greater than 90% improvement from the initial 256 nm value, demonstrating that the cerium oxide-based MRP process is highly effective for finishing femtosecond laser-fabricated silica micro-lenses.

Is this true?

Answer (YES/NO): NO